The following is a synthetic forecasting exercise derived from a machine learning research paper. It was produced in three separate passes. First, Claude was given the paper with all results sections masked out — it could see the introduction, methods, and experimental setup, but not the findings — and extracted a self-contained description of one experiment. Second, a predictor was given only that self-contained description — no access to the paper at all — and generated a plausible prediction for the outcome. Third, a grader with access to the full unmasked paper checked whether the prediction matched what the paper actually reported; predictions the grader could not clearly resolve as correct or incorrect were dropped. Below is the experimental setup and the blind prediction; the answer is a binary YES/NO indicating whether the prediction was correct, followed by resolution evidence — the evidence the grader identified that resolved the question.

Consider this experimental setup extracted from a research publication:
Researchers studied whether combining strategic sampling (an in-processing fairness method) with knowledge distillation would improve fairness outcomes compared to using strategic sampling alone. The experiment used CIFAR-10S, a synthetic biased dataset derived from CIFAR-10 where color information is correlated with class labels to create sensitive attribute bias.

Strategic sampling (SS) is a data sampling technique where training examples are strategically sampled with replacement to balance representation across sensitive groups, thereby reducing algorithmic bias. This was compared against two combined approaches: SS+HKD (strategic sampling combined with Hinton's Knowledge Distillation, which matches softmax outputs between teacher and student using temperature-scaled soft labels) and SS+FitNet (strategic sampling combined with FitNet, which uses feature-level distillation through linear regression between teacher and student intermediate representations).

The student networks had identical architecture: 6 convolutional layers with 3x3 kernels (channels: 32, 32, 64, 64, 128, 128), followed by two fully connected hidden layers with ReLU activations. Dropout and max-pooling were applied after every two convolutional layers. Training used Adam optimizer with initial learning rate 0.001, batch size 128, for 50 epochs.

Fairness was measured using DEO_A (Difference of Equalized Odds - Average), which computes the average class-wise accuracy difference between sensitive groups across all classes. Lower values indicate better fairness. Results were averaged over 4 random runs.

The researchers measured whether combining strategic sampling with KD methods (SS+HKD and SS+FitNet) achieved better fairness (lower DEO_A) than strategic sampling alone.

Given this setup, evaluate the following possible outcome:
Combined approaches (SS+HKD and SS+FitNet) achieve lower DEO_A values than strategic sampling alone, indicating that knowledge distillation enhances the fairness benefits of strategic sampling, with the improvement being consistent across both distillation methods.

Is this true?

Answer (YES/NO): NO